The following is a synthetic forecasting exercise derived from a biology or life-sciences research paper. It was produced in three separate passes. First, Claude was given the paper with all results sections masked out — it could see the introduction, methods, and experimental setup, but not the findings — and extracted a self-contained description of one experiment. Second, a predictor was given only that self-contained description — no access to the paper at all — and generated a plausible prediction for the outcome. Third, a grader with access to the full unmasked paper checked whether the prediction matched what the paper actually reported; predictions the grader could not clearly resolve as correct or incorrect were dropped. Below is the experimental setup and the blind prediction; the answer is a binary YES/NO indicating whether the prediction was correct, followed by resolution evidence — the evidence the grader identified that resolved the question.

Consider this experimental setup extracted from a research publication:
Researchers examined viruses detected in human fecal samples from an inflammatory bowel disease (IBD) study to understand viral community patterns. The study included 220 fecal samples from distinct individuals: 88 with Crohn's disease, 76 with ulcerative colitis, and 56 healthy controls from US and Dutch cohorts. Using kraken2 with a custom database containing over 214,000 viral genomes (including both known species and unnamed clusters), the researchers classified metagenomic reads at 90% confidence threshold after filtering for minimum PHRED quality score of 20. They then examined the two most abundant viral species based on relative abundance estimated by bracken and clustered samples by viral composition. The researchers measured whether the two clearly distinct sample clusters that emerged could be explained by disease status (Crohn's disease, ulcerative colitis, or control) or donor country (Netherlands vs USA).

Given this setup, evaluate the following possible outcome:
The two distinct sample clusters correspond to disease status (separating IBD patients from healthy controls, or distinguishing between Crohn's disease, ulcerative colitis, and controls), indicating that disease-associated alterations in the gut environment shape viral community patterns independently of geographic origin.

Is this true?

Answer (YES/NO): NO